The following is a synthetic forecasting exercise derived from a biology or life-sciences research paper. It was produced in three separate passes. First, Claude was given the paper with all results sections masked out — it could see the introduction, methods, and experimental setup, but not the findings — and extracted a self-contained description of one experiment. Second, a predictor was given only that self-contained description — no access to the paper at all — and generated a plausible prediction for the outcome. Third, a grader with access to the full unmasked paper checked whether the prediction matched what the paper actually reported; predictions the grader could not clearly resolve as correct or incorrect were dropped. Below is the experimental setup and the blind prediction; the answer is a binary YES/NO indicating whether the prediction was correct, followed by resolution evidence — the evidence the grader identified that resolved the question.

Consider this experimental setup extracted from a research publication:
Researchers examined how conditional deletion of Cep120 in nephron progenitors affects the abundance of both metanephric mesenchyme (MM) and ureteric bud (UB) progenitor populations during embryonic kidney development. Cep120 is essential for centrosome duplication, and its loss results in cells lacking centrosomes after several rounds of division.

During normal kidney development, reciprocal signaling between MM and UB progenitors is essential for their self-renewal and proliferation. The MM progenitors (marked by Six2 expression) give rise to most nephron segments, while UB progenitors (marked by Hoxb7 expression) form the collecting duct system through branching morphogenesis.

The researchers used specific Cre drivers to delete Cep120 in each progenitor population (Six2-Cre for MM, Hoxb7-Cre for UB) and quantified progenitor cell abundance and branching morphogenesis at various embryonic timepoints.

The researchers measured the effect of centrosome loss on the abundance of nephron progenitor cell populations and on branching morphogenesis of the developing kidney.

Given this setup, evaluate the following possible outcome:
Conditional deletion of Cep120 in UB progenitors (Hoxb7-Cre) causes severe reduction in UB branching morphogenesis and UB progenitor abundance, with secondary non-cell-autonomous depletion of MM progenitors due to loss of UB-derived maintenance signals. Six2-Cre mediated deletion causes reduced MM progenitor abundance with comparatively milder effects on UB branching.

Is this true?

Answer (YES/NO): NO